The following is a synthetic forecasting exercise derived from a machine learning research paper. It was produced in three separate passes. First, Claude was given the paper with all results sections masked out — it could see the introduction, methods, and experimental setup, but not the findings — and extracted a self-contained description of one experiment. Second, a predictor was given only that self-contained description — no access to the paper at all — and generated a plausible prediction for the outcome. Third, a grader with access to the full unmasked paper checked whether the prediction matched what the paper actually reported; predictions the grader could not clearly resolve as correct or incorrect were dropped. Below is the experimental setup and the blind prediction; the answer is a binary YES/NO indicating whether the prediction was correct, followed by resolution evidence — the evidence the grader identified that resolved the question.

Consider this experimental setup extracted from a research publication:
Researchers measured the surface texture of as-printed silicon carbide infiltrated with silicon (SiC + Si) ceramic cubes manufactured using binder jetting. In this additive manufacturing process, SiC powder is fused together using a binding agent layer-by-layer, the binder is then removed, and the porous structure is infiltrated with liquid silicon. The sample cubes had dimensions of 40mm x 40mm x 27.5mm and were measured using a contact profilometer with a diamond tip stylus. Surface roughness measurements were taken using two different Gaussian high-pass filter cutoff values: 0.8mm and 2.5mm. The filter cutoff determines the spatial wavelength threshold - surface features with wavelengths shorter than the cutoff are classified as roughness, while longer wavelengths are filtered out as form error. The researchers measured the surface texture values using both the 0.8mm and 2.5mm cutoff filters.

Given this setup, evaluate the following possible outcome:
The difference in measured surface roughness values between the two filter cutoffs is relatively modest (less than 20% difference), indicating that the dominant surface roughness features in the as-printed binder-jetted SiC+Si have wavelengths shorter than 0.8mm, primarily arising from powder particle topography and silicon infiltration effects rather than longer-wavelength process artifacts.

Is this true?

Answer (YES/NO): NO